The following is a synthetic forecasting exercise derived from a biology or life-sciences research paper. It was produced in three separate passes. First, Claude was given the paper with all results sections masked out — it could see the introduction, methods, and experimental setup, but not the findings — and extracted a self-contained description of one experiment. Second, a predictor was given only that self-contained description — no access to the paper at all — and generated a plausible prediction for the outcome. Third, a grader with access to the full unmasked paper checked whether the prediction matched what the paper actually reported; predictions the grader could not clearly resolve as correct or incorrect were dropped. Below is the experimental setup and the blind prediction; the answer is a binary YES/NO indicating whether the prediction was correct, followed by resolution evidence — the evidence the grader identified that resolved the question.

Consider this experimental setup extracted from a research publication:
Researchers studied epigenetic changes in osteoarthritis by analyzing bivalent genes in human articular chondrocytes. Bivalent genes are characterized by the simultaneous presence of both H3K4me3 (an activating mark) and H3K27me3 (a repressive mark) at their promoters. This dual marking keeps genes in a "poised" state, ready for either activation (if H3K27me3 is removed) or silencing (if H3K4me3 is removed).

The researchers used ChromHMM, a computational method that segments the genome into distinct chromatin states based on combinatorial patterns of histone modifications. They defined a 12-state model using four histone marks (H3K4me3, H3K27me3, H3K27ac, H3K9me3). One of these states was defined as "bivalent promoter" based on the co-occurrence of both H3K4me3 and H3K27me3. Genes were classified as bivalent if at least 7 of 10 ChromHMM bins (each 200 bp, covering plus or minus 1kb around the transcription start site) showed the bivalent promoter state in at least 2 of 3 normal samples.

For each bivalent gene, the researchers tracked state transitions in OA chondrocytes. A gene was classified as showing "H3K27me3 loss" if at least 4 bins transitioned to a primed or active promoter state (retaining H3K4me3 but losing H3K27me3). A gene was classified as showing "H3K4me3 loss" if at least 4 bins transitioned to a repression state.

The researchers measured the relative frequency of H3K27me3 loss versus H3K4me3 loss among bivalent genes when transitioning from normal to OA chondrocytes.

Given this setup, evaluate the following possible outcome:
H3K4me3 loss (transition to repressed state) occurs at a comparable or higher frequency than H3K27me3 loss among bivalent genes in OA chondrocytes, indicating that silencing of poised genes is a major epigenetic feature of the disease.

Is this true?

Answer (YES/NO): NO